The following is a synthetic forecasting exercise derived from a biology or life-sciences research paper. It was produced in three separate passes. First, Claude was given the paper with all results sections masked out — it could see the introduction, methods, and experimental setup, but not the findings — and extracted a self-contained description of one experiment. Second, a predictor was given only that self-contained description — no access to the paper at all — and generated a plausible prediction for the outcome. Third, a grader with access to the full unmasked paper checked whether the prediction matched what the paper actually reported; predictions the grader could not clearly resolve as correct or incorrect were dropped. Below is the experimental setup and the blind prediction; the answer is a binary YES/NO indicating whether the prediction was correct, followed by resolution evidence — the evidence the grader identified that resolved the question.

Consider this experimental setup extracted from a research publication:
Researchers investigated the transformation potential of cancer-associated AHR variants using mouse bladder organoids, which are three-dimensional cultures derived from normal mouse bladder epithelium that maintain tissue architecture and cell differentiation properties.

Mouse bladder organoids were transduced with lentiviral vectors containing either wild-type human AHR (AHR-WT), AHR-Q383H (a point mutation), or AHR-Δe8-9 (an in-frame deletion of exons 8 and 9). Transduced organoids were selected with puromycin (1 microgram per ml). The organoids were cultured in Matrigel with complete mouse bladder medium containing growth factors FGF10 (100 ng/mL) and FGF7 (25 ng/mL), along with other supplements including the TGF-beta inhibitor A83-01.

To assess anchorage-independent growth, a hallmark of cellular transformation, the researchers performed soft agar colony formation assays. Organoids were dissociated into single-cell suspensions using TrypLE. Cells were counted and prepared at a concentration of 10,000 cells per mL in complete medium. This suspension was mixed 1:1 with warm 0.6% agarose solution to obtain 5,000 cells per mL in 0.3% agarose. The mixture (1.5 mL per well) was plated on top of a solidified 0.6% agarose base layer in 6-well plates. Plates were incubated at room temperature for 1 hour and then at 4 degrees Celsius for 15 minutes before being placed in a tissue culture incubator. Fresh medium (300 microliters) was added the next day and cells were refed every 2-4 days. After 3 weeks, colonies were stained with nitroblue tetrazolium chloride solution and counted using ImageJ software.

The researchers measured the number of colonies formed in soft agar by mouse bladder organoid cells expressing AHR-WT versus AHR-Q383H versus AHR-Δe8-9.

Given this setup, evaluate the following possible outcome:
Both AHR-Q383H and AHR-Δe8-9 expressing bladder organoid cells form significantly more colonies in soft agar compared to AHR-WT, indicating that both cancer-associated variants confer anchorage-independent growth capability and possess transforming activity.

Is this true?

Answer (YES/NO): NO